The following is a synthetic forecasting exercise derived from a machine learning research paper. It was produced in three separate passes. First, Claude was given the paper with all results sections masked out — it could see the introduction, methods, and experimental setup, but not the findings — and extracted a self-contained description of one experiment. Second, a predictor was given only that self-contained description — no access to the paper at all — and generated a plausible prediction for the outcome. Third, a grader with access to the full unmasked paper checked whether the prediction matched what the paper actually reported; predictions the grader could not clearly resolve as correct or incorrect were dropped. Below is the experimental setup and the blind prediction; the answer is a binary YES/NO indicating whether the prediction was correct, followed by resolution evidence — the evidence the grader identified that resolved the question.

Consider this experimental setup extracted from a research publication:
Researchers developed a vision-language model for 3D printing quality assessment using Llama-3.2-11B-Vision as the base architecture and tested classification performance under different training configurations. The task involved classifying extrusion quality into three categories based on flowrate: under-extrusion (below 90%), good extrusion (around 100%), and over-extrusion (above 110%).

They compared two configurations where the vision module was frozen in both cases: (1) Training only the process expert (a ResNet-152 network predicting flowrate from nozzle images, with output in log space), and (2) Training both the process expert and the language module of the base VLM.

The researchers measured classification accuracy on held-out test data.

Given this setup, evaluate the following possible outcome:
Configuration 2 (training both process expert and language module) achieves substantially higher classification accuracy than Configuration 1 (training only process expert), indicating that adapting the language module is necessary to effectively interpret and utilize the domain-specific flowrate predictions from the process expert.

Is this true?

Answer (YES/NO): NO